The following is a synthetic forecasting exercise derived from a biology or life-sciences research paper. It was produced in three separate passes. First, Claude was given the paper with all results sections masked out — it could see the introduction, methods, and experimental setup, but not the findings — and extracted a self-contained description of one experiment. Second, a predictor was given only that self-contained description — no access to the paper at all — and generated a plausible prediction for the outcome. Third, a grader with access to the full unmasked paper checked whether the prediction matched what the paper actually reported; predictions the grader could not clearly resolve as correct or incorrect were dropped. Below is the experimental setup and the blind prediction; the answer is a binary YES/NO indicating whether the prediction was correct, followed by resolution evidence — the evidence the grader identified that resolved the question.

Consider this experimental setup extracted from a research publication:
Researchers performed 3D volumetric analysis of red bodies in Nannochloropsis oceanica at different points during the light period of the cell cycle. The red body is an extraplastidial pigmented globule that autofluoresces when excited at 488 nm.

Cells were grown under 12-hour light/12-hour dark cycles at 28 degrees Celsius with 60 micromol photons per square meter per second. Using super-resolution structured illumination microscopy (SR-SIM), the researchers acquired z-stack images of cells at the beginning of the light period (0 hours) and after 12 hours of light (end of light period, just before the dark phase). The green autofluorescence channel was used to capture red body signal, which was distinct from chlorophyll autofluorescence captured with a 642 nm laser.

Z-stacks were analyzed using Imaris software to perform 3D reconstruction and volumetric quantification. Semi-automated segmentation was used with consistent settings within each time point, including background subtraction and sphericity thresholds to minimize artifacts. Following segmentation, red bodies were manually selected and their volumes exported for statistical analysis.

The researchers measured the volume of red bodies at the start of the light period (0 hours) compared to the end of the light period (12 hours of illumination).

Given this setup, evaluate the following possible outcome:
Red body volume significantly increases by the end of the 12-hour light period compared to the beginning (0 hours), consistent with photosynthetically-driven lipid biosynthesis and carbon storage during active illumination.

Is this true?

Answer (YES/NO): YES